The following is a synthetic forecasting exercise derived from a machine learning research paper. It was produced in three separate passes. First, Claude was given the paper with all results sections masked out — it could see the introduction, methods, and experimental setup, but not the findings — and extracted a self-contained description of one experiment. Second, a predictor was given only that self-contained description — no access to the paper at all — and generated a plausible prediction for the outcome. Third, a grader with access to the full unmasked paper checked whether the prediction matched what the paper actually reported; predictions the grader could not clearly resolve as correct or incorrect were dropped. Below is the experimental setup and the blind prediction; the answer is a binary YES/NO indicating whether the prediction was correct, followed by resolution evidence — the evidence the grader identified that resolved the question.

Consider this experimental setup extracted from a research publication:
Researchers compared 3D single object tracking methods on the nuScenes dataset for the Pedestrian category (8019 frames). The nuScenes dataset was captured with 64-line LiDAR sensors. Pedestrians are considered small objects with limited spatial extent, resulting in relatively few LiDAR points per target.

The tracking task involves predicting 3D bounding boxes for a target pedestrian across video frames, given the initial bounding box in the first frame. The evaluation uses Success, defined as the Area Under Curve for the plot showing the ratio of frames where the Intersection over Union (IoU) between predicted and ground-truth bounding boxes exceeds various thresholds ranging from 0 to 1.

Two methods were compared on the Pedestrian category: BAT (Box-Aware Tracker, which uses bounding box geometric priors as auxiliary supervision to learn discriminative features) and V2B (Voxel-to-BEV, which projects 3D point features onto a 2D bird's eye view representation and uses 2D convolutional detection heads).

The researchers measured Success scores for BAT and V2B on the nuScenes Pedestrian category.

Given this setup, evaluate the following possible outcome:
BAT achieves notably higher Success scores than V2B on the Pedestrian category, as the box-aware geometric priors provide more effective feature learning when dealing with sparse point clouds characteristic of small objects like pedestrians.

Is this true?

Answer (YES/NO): NO